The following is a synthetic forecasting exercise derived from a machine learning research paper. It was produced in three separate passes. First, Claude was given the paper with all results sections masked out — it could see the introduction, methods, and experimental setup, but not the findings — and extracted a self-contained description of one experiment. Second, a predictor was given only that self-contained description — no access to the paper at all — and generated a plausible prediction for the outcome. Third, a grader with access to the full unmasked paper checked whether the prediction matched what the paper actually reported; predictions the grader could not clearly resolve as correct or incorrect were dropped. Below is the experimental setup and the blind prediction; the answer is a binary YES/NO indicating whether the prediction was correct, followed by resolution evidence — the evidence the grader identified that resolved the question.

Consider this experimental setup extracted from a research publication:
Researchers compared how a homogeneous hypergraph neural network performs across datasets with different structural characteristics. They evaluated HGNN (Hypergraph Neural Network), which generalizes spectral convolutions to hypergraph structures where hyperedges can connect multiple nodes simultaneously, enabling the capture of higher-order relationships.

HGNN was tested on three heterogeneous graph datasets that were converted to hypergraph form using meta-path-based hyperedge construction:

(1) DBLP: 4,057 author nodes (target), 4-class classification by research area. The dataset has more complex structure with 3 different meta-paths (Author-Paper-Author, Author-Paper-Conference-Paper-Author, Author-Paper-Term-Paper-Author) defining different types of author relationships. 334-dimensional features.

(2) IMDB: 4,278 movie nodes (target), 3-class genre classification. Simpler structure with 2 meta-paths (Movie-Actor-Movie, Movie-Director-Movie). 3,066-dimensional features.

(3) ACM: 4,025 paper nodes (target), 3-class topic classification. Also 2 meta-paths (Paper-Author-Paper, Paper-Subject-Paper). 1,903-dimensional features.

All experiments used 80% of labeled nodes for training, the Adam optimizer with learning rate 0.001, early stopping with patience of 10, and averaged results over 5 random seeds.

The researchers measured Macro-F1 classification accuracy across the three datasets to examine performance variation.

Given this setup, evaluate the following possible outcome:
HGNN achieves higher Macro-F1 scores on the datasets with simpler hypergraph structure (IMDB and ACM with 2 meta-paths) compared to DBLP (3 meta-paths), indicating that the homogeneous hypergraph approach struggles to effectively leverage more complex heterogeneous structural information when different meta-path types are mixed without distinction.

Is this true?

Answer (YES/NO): NO